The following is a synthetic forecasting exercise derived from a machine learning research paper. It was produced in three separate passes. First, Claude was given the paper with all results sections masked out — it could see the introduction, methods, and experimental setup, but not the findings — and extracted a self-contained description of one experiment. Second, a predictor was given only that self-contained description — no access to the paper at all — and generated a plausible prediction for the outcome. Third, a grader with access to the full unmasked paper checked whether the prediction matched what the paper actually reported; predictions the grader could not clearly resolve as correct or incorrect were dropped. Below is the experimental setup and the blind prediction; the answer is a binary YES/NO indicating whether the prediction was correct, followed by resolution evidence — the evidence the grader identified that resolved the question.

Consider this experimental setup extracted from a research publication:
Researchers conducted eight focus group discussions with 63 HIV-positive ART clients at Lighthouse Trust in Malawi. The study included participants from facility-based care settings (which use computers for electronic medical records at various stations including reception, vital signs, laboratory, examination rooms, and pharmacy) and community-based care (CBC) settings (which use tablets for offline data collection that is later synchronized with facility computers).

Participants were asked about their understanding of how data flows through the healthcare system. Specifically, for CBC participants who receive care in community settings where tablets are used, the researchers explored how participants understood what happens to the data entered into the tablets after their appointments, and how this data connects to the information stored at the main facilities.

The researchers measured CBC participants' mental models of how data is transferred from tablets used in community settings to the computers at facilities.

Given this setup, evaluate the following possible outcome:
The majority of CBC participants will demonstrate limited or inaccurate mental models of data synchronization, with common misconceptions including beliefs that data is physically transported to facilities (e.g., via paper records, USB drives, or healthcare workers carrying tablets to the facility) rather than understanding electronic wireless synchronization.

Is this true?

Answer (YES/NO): NO